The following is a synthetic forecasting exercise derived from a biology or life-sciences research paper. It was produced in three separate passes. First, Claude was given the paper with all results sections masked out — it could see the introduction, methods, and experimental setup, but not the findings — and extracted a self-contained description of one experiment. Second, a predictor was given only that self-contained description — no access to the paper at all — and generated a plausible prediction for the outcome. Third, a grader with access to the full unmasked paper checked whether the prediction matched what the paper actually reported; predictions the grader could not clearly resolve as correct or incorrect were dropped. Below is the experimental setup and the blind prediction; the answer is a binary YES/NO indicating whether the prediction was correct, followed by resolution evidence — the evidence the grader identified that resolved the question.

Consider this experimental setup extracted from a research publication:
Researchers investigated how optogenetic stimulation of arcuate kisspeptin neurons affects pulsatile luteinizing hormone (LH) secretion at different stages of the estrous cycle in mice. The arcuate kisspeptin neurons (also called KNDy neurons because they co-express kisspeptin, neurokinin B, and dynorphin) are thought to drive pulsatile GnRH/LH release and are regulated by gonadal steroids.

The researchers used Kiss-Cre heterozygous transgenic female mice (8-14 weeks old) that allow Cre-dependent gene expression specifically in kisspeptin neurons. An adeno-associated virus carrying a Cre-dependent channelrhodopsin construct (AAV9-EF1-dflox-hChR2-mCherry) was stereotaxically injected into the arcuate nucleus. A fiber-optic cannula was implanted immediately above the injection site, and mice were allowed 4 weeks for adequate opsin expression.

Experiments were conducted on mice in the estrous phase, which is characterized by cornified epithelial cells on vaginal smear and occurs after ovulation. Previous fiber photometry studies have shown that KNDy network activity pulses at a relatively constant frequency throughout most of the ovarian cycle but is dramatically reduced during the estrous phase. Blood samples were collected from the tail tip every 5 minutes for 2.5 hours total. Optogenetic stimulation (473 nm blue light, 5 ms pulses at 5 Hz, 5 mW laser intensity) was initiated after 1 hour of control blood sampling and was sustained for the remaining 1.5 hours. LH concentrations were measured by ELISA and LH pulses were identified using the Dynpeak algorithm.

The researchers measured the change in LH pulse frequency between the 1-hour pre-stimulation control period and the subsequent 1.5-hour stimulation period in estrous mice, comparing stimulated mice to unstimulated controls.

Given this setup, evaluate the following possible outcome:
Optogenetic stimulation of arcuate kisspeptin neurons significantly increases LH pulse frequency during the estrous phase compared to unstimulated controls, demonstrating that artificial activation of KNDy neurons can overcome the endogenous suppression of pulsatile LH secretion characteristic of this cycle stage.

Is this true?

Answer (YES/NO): YES